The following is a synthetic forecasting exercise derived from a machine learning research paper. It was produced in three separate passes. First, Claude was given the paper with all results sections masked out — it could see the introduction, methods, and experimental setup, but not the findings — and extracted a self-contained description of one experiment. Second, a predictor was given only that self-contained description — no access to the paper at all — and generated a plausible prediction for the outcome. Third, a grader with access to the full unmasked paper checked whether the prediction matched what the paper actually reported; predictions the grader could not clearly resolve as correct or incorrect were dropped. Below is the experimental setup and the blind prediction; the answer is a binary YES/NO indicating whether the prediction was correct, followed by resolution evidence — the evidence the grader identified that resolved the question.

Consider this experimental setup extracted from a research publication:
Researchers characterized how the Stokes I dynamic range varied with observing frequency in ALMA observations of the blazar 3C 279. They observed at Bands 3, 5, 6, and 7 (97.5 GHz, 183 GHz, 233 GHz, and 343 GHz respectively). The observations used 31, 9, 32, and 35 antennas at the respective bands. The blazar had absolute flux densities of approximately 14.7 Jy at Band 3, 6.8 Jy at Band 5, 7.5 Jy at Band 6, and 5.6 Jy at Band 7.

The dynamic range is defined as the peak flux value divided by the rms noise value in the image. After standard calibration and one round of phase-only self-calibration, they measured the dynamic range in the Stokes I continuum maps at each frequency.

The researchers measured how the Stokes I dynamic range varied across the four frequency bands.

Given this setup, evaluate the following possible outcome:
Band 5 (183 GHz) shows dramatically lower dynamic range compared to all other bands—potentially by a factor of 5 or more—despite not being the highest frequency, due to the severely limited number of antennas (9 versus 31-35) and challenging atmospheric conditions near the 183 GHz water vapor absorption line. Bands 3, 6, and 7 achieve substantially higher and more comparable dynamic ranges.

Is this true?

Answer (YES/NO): NO